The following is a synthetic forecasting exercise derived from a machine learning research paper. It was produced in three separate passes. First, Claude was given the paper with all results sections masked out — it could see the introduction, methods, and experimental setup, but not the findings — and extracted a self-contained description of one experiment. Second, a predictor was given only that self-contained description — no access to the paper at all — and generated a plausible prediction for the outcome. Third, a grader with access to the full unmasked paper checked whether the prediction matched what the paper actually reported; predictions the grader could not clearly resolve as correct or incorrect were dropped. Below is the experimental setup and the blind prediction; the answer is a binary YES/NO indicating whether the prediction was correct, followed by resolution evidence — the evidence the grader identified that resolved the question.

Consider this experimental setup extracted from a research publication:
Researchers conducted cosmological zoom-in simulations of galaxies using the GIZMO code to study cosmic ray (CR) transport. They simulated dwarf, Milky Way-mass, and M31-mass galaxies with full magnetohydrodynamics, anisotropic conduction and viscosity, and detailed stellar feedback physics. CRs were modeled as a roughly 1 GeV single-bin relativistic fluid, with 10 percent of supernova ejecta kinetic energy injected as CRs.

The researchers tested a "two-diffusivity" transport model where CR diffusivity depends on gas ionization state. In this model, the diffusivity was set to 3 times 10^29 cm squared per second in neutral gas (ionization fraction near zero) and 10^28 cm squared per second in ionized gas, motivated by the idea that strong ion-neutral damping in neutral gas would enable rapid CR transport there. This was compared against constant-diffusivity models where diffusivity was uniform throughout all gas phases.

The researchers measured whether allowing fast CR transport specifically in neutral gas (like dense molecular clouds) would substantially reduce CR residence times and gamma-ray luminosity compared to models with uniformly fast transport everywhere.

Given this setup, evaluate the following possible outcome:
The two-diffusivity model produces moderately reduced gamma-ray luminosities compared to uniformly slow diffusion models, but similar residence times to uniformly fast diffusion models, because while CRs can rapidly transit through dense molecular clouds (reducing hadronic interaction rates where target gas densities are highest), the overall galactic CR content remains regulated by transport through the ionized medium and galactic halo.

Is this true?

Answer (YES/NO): NO